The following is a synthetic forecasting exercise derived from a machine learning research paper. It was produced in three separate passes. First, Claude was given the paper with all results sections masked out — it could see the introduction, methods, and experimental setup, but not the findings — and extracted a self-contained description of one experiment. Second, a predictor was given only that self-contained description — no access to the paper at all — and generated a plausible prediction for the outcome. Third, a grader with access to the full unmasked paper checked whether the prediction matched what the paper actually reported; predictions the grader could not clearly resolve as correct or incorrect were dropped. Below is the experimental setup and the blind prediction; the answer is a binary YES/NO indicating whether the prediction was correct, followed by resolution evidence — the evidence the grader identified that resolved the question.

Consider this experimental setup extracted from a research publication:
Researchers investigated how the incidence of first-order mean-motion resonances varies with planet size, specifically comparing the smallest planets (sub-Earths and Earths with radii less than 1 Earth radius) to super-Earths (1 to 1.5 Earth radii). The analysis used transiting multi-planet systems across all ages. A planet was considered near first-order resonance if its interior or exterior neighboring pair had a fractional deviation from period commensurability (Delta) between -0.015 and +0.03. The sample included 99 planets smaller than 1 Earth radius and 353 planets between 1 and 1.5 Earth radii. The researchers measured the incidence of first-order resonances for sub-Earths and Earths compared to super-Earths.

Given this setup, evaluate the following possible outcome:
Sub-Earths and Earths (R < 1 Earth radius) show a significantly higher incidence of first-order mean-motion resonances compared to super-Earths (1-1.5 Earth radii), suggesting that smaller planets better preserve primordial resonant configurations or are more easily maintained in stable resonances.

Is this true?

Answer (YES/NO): YES